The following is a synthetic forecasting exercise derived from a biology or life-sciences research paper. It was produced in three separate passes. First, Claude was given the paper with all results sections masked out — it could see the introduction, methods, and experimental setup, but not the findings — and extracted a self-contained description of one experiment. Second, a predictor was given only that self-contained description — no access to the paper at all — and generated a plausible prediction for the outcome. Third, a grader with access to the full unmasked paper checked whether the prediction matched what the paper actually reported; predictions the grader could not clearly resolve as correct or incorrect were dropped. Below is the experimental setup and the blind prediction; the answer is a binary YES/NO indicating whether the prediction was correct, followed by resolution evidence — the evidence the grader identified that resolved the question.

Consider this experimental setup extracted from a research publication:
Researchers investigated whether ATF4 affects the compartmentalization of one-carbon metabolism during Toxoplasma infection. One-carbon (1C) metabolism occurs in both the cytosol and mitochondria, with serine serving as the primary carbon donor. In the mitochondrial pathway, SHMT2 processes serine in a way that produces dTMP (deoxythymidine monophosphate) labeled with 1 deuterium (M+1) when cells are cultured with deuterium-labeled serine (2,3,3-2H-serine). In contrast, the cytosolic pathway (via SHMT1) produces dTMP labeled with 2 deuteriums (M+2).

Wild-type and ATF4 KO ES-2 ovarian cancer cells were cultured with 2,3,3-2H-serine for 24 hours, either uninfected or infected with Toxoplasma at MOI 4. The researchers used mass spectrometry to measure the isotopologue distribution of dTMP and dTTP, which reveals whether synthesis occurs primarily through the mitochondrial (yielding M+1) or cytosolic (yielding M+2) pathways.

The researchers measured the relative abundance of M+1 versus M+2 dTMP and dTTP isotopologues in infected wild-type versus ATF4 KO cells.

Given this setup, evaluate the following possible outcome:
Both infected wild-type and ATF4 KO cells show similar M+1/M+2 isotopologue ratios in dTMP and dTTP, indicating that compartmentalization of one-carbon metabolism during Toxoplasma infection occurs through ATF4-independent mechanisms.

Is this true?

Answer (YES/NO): NO